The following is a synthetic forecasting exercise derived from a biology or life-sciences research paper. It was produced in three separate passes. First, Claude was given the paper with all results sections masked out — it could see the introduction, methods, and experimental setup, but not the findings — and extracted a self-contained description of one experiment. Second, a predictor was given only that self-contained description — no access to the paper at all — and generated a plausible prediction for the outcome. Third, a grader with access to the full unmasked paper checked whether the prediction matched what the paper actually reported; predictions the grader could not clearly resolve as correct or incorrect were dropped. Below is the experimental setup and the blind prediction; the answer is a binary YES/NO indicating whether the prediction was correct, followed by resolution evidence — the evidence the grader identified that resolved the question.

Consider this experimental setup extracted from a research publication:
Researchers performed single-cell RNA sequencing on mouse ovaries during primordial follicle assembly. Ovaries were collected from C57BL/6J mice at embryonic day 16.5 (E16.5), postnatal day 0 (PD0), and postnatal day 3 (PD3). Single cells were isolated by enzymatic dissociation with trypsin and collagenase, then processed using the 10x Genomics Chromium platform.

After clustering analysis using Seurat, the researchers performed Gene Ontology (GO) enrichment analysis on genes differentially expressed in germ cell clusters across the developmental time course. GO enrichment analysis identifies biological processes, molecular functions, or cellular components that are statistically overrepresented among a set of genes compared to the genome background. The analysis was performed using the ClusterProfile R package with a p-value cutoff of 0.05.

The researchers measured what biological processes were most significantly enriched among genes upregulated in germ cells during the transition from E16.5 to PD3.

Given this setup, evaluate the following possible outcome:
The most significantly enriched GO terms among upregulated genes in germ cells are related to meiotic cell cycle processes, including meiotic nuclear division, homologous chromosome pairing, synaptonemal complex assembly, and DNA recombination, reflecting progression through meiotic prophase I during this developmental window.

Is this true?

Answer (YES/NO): NO